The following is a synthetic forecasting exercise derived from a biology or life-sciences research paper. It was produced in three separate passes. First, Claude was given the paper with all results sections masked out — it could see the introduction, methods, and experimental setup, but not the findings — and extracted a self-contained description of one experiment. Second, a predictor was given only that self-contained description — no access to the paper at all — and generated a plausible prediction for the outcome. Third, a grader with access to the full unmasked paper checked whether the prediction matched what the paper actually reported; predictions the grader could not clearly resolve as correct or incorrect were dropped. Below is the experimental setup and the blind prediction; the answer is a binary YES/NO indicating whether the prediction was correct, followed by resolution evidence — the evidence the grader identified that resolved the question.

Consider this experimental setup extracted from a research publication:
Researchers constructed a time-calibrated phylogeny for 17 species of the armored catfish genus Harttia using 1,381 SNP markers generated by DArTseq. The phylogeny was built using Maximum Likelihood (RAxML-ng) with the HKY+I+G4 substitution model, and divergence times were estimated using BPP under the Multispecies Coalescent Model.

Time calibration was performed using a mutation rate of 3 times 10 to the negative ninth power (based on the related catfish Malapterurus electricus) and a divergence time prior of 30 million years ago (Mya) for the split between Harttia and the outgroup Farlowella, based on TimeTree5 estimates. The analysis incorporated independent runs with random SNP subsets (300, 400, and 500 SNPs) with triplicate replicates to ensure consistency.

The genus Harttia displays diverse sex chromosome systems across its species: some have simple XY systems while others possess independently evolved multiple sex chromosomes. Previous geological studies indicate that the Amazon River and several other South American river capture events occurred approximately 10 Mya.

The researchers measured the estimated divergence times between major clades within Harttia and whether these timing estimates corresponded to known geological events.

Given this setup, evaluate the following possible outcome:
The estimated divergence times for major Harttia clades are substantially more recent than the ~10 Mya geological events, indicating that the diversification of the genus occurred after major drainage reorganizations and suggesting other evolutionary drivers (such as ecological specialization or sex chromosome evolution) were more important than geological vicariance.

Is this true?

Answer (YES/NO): NO